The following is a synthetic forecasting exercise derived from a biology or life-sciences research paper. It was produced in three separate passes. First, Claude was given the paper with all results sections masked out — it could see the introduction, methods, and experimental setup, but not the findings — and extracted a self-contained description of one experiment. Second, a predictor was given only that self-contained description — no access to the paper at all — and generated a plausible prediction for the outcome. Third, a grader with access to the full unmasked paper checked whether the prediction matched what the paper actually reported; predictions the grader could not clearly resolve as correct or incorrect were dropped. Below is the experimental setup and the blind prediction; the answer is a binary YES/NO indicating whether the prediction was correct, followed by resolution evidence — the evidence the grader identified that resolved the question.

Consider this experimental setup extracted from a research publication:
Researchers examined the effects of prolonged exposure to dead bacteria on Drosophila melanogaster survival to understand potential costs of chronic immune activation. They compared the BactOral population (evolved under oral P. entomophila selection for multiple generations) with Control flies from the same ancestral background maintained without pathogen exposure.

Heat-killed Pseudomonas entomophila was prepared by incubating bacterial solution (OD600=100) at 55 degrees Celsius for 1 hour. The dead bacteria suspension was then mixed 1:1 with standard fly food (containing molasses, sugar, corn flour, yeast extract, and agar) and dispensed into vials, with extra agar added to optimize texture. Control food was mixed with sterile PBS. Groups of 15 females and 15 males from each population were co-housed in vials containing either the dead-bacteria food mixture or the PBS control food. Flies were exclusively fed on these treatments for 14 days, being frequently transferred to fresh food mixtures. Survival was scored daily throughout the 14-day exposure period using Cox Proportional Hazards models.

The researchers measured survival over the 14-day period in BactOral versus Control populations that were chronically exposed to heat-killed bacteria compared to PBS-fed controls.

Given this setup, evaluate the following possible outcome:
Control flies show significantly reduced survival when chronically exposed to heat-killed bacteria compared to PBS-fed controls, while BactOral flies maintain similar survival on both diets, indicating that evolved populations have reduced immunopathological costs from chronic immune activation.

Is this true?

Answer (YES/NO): NO